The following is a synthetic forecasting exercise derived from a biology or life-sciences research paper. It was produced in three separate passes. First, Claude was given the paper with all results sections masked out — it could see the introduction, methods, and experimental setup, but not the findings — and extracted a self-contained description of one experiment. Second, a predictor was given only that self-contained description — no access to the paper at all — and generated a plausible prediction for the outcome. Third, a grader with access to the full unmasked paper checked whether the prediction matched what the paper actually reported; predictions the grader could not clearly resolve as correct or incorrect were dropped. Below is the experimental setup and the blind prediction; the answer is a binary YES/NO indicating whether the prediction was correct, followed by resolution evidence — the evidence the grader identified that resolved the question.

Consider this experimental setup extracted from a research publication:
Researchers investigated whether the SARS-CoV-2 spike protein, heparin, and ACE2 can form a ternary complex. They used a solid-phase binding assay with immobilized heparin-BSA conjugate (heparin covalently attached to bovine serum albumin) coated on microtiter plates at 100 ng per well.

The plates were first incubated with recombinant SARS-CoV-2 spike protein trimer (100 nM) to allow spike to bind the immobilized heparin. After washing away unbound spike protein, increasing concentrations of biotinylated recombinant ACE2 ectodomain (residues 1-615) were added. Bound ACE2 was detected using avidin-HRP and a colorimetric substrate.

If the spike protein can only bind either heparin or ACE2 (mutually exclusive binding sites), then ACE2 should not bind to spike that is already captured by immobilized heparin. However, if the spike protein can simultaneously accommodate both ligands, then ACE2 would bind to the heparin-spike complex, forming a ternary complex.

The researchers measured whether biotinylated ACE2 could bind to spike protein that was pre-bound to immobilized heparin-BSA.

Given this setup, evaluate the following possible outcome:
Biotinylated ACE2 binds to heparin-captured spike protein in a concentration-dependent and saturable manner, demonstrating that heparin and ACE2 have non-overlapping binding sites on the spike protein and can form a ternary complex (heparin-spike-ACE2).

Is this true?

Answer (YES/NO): YES